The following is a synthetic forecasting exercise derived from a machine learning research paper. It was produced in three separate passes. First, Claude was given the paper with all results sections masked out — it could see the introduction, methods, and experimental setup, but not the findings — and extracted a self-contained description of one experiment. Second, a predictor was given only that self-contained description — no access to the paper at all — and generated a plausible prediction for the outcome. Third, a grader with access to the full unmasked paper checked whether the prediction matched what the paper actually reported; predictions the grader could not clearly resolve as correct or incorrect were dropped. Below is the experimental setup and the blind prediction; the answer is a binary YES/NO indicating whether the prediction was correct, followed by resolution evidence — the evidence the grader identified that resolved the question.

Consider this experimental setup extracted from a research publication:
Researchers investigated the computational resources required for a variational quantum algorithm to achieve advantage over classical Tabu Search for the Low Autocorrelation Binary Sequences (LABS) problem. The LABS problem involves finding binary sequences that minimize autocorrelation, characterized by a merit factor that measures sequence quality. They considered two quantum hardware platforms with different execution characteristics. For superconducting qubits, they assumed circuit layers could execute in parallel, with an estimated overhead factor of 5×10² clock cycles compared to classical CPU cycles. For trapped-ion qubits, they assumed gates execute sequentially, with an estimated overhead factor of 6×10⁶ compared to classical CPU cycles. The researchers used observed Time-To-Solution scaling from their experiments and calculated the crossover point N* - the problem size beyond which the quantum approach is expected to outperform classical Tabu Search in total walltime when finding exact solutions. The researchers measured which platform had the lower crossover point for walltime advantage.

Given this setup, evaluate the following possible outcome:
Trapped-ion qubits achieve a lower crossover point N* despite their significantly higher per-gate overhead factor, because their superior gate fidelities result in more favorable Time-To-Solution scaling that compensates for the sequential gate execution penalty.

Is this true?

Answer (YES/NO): NO